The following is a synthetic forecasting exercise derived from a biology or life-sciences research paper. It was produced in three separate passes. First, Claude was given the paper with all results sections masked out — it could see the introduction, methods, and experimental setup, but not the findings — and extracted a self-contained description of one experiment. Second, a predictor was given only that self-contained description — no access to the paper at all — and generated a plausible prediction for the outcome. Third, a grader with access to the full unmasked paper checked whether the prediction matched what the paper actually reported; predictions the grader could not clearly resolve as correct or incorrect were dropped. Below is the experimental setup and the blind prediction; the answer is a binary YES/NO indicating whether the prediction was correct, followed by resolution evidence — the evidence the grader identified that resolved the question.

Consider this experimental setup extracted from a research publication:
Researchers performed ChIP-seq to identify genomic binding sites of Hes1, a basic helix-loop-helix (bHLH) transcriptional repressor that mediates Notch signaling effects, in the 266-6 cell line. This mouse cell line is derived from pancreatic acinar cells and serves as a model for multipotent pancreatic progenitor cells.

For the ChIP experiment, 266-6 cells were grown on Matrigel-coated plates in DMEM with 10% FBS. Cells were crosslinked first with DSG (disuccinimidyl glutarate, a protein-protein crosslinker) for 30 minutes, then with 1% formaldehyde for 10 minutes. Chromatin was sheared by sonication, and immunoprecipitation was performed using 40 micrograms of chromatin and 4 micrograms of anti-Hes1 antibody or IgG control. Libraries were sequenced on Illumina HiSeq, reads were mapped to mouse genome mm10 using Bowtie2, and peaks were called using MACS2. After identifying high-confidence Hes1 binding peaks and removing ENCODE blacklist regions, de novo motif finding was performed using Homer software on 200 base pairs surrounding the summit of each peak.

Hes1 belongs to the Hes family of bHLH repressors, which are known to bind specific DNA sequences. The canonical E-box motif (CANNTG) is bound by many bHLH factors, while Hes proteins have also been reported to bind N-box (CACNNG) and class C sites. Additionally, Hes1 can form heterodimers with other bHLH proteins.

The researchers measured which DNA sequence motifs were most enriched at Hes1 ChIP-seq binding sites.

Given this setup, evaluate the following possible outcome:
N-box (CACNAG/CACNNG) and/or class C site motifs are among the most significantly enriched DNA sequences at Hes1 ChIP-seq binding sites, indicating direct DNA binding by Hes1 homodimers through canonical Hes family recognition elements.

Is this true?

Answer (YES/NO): YES